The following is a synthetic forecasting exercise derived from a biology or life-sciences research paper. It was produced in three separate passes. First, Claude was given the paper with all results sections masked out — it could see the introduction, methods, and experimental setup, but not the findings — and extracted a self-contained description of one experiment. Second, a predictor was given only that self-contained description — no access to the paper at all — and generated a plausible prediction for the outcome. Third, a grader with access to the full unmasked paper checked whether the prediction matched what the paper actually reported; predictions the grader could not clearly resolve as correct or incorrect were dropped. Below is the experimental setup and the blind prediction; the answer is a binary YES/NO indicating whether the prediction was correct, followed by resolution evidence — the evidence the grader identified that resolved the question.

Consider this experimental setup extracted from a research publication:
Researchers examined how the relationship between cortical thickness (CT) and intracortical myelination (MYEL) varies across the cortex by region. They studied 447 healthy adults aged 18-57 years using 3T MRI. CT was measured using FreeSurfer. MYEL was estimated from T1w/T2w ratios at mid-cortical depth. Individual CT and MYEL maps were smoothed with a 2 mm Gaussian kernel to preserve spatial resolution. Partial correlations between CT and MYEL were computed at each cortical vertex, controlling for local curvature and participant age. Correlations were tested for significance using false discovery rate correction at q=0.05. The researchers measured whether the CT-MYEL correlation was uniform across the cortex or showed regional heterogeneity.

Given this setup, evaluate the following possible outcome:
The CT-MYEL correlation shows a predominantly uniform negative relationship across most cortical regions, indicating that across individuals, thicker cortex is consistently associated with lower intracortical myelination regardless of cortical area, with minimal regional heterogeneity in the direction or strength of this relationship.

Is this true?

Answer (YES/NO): NO